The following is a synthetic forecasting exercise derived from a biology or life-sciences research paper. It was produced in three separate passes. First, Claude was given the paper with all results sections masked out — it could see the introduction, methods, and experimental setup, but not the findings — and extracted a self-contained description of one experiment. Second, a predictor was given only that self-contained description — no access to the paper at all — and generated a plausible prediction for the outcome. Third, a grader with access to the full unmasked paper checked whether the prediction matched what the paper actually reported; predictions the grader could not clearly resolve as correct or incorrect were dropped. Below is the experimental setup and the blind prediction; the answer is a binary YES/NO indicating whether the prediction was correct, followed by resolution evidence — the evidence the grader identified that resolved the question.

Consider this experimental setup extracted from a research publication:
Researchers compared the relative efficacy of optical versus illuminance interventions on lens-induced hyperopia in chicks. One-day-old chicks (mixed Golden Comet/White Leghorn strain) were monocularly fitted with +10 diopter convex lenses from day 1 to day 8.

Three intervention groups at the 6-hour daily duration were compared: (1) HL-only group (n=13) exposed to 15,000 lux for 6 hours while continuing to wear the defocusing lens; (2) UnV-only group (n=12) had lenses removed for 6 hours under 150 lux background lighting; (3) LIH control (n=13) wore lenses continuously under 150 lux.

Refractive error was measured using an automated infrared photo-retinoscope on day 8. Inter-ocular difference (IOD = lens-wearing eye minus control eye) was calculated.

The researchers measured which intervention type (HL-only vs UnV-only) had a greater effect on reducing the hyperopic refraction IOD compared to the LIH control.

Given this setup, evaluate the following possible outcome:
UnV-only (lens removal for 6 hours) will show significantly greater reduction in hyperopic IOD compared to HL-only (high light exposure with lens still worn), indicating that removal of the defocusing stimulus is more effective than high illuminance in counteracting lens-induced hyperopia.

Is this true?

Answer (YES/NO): YES